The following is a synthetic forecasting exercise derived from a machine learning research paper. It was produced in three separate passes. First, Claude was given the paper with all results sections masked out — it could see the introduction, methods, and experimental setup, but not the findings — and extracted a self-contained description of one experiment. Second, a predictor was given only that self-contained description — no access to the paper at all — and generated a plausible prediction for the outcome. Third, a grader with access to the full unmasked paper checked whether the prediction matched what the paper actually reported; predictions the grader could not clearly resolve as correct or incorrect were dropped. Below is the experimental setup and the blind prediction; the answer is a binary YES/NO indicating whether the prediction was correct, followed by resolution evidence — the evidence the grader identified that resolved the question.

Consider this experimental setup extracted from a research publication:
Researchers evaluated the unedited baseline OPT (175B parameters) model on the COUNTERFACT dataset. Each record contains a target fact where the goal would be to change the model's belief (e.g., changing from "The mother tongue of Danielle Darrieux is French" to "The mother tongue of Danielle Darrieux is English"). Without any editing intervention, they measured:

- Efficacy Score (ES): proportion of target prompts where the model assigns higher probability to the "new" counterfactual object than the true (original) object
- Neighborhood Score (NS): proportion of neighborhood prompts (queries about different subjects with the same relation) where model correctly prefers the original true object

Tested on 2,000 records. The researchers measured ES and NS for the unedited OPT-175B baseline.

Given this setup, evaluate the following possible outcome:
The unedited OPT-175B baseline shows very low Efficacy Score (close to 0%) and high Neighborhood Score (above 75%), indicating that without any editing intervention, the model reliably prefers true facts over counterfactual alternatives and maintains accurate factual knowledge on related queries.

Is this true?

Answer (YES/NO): NO